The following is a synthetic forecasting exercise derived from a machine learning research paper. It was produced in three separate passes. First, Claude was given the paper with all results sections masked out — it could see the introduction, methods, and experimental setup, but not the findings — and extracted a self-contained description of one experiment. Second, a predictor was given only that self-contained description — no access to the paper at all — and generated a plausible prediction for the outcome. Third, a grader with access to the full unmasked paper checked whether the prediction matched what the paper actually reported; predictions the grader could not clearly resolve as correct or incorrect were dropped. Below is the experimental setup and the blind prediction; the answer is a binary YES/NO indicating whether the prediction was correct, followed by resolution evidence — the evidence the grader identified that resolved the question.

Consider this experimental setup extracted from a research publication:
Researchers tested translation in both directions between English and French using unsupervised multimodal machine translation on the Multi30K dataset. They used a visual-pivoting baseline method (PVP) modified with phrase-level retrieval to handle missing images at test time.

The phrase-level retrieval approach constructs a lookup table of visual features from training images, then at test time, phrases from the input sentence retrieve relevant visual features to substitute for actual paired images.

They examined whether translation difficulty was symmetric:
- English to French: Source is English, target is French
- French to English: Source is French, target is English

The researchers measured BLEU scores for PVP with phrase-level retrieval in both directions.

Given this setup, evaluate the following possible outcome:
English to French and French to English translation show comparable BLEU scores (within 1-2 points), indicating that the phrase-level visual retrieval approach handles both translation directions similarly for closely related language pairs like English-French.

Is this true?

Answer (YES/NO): NO